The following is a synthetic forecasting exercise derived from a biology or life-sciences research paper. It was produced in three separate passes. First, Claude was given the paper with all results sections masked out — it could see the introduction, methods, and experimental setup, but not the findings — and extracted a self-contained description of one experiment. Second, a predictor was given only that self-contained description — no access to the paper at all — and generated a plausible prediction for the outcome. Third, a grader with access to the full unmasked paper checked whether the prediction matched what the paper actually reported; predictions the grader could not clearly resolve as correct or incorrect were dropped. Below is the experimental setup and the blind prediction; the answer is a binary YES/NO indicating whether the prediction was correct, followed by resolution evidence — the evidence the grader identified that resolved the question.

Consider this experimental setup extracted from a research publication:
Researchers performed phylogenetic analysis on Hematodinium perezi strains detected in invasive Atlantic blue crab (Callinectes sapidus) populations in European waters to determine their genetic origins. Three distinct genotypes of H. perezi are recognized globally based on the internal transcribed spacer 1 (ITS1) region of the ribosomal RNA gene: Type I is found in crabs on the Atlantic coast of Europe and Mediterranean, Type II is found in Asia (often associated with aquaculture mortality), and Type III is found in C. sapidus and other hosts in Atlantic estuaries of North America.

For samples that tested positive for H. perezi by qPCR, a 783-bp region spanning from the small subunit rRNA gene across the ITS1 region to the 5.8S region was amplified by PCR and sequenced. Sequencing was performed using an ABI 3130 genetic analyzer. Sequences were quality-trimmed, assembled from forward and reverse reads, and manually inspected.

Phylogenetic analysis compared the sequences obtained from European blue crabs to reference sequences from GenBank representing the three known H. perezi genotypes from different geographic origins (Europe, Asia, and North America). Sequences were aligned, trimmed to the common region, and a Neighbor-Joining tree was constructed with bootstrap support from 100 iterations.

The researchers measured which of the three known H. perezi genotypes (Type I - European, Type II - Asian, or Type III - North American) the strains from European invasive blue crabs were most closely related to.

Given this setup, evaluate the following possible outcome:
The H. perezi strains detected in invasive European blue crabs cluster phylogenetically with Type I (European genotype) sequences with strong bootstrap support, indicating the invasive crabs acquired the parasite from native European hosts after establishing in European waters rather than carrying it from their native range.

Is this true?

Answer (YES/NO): YES